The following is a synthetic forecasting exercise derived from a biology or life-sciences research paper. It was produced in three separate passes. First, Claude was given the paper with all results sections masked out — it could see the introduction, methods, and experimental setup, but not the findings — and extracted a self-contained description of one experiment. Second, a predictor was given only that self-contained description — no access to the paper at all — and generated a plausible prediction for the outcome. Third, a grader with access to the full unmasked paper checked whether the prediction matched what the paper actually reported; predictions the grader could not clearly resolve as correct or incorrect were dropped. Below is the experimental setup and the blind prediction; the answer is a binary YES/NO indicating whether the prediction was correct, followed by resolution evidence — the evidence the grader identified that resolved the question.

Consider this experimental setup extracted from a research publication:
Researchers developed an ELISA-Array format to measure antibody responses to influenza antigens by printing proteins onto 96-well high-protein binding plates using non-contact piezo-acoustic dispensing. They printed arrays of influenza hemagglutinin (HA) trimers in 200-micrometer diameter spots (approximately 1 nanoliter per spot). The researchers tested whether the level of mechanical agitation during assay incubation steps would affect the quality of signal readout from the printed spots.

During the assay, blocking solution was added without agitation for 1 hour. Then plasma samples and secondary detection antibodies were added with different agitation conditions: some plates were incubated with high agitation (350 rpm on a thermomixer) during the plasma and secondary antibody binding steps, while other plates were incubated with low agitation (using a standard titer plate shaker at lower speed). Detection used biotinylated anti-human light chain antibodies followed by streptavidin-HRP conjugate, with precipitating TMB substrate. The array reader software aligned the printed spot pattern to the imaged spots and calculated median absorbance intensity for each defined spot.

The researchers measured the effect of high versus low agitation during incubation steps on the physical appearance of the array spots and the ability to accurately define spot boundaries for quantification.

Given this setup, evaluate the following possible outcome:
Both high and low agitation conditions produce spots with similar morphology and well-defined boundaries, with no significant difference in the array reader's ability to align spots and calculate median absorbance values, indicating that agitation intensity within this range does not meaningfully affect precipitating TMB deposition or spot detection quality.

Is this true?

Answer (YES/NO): NO